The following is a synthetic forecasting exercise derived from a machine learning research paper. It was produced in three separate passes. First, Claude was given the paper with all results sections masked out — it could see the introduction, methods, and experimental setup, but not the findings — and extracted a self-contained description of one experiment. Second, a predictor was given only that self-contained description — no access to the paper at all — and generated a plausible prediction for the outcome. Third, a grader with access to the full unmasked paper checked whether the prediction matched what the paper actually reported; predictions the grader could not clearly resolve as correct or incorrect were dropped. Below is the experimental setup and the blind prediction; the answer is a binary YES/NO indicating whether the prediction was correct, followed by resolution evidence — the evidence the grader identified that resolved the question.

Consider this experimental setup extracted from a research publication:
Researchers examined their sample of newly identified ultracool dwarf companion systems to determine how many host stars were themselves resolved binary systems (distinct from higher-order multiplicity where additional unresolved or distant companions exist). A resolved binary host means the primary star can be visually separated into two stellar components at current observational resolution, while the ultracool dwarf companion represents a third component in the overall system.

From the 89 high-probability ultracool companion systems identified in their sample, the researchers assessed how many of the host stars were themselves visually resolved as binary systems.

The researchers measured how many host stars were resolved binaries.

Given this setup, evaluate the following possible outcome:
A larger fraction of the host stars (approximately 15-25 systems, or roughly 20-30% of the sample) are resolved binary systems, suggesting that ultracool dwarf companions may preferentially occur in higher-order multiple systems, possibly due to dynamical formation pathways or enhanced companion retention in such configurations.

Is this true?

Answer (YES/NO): NO